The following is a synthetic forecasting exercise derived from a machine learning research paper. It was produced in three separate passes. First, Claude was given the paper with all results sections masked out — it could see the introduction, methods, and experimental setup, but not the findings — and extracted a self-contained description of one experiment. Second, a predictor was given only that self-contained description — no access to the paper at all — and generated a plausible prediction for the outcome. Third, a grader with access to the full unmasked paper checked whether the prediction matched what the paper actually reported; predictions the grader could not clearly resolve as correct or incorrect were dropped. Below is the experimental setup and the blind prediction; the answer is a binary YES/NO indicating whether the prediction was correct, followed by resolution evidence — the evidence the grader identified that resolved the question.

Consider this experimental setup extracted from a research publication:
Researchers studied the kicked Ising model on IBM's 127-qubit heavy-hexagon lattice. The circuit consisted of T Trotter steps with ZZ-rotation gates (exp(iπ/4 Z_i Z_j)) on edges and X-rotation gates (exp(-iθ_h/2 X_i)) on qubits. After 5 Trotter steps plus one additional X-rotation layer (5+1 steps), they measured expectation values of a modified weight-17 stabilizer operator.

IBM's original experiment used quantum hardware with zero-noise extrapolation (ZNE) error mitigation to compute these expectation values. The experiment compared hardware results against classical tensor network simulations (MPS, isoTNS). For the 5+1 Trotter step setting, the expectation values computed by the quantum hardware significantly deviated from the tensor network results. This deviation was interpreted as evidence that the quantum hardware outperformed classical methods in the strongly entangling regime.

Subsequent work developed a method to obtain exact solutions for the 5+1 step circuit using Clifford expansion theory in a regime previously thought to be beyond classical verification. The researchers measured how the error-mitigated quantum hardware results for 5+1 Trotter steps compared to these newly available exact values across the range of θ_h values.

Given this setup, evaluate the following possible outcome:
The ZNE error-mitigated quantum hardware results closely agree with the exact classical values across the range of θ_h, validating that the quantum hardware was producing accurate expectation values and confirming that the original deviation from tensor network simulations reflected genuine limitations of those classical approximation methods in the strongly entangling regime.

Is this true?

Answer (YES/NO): NO